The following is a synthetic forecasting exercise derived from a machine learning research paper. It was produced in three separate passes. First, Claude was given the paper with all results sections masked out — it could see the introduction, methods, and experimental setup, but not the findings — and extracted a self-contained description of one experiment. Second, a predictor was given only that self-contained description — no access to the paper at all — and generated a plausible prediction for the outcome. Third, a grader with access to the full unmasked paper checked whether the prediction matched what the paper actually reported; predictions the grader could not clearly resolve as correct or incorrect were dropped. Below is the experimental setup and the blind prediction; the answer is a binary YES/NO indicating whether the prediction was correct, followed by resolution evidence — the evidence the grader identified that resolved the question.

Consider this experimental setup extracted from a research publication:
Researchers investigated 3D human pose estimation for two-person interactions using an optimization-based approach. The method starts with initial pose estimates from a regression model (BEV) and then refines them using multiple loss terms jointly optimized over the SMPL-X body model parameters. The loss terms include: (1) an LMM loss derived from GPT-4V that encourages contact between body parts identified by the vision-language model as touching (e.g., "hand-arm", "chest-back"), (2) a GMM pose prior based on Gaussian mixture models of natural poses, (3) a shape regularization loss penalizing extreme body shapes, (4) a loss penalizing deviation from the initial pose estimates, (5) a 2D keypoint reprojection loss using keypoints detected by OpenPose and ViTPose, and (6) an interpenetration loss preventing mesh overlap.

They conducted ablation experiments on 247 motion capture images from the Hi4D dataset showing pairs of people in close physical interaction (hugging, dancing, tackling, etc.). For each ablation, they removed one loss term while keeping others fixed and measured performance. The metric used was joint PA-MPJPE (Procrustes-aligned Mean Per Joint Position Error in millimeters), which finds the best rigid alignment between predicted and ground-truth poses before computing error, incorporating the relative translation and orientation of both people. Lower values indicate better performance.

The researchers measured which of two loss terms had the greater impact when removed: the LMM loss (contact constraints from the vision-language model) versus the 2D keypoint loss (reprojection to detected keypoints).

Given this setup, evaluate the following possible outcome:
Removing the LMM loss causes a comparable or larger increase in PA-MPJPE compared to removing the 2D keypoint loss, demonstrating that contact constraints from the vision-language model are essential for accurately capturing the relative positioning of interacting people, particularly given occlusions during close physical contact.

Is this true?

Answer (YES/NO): YES